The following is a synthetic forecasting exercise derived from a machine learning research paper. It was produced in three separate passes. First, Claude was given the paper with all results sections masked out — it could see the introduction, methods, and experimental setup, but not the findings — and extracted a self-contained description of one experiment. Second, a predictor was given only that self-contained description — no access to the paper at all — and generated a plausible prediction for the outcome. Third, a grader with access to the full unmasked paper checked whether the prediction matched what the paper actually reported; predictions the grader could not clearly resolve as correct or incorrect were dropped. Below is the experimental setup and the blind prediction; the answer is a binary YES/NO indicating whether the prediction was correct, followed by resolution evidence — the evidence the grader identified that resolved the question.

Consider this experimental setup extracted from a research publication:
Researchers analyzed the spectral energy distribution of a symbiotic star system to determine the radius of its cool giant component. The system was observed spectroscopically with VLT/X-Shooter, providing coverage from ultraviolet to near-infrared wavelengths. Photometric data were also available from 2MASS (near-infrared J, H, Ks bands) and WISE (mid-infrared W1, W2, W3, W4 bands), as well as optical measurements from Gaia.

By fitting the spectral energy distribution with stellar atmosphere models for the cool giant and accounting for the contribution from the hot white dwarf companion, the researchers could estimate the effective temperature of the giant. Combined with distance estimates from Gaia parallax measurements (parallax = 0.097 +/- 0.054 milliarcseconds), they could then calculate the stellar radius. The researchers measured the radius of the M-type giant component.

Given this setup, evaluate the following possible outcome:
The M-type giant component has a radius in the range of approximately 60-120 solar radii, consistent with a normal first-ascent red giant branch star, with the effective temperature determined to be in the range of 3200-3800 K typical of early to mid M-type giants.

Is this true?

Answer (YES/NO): NO